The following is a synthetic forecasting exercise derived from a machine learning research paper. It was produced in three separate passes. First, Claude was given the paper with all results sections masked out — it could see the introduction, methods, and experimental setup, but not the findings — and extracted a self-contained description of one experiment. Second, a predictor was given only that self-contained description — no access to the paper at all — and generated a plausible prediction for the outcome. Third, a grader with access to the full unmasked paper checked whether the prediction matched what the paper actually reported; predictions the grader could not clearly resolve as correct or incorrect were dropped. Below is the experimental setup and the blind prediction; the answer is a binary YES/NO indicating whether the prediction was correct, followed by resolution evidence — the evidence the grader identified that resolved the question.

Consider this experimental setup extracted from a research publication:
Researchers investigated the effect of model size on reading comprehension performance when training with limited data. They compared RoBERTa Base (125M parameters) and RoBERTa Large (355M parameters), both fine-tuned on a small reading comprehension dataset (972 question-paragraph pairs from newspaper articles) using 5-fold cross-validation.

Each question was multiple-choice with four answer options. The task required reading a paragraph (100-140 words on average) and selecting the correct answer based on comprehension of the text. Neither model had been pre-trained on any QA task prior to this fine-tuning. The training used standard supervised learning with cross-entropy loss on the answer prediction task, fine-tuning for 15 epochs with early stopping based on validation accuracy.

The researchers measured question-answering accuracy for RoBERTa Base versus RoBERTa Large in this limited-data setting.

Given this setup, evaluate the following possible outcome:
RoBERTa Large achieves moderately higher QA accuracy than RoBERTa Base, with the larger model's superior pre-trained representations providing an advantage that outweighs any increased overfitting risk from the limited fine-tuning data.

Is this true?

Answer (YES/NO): YES